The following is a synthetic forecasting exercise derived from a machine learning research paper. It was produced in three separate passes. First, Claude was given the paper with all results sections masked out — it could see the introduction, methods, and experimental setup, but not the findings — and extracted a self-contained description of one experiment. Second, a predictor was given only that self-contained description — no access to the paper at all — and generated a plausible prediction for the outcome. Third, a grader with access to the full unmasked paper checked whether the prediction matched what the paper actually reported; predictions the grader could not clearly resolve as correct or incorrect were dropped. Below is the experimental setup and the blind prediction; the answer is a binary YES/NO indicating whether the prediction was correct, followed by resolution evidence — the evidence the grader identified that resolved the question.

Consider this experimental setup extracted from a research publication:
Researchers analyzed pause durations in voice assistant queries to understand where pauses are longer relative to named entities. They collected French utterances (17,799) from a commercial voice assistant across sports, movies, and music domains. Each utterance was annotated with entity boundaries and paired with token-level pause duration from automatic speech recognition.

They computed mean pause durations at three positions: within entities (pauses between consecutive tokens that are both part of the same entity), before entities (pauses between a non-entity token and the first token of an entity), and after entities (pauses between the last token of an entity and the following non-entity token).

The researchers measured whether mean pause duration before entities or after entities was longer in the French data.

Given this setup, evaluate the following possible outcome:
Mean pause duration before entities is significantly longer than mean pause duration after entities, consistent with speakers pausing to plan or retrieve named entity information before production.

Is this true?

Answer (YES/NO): NO